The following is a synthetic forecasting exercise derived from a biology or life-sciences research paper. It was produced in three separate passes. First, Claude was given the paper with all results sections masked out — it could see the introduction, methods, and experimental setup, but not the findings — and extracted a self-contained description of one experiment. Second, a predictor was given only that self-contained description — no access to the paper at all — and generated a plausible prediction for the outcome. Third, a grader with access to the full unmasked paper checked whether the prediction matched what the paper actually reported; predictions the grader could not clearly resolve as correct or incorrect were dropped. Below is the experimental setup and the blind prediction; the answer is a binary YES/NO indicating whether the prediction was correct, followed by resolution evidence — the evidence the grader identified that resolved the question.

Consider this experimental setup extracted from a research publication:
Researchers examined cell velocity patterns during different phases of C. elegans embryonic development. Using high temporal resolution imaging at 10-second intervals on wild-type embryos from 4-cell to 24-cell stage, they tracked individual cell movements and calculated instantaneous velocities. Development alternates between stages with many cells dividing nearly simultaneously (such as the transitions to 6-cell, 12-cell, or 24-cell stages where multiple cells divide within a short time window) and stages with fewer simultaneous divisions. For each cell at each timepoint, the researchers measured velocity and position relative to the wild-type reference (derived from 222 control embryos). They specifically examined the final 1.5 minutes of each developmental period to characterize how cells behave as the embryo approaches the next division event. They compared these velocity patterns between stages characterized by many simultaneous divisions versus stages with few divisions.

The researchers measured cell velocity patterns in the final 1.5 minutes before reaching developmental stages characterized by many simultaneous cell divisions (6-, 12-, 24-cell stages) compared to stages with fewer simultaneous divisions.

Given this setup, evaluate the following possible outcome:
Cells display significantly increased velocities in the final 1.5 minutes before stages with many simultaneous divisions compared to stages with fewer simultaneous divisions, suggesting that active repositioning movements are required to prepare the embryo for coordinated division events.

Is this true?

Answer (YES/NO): NO